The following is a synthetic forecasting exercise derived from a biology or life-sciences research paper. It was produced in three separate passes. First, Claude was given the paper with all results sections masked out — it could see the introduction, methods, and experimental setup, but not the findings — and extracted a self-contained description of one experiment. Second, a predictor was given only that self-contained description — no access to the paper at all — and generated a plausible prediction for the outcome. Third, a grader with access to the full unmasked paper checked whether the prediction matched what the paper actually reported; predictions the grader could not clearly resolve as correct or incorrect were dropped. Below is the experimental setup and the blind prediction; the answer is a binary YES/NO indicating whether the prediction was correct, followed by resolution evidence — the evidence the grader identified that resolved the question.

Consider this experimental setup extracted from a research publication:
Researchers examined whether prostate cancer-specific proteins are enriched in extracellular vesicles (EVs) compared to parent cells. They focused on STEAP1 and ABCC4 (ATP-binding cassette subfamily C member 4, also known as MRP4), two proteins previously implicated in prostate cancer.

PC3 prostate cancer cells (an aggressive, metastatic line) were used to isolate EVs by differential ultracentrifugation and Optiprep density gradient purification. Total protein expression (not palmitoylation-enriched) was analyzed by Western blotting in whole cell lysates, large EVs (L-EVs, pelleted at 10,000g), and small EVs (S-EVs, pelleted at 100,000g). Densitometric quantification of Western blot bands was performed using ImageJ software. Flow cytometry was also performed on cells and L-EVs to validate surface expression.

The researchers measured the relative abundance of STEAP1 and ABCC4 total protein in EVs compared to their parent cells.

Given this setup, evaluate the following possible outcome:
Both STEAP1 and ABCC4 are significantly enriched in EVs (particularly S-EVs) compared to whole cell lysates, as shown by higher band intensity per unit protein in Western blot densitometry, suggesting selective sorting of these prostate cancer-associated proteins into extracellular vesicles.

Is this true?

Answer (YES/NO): NO